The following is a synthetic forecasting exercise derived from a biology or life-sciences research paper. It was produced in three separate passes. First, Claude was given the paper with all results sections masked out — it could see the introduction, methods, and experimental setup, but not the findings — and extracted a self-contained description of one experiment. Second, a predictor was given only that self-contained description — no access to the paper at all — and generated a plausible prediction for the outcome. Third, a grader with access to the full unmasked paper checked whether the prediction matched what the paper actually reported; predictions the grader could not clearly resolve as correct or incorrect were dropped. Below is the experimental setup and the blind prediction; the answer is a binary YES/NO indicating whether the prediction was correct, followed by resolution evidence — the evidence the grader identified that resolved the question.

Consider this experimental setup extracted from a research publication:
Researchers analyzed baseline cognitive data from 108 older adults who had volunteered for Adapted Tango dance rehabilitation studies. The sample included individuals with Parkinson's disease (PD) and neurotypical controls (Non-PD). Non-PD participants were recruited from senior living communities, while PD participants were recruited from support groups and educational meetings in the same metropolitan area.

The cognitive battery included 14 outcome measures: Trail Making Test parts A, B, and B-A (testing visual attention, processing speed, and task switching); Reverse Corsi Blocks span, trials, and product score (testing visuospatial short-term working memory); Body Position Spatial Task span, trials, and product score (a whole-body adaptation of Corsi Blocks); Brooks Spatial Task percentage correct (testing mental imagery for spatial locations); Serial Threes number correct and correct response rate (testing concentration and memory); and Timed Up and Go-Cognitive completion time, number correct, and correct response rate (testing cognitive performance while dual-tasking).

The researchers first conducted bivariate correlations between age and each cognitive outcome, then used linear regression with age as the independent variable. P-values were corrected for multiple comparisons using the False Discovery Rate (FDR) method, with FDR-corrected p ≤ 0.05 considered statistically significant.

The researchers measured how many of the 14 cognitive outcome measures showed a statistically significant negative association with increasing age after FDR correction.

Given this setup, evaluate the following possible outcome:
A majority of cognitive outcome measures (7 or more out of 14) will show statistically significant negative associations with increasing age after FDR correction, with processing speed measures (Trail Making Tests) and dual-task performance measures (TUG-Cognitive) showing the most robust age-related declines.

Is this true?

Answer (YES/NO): YES